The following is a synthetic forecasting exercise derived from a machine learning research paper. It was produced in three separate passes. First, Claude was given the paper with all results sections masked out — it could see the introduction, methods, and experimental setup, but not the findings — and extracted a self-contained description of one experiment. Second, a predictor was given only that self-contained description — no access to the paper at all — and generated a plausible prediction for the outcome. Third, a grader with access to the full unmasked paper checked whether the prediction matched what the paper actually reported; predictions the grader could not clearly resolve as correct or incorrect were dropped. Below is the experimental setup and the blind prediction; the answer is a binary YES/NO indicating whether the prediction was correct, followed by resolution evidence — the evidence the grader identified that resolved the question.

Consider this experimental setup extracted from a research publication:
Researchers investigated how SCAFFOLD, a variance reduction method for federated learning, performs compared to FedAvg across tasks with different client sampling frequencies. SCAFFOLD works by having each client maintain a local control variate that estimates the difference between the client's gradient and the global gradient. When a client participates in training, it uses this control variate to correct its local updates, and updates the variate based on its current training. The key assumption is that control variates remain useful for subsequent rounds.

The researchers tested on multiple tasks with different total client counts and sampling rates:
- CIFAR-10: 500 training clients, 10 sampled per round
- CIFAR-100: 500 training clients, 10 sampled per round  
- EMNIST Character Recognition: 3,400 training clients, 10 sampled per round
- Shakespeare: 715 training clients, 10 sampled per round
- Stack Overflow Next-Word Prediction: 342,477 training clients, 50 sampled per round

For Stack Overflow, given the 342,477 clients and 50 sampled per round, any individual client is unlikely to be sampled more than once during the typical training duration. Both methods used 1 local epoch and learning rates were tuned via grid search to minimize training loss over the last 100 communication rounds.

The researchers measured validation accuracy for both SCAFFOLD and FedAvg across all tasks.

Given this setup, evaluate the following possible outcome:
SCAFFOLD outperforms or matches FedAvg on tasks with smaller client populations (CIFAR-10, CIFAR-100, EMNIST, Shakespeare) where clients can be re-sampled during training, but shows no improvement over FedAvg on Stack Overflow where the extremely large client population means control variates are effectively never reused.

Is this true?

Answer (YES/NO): NO